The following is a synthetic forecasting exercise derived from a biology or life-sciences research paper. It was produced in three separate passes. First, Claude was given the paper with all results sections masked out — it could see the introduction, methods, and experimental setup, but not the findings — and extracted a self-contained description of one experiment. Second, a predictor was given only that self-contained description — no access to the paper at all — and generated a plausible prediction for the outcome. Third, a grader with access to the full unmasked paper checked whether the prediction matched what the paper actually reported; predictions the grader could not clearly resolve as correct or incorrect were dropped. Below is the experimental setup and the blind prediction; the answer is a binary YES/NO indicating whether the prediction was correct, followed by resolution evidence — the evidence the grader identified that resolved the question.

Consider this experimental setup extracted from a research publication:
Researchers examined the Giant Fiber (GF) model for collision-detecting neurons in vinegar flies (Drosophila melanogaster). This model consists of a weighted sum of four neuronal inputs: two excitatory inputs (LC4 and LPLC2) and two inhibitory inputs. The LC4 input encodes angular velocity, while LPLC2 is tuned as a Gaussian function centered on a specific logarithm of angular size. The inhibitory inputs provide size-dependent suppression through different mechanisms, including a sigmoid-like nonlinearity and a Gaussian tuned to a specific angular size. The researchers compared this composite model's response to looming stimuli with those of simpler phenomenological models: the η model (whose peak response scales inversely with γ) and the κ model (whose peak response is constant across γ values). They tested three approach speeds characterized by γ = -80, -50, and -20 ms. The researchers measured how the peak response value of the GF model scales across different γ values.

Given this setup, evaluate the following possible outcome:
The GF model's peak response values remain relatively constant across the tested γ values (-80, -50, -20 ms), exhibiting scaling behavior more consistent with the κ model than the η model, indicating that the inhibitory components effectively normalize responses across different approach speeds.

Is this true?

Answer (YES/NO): NO